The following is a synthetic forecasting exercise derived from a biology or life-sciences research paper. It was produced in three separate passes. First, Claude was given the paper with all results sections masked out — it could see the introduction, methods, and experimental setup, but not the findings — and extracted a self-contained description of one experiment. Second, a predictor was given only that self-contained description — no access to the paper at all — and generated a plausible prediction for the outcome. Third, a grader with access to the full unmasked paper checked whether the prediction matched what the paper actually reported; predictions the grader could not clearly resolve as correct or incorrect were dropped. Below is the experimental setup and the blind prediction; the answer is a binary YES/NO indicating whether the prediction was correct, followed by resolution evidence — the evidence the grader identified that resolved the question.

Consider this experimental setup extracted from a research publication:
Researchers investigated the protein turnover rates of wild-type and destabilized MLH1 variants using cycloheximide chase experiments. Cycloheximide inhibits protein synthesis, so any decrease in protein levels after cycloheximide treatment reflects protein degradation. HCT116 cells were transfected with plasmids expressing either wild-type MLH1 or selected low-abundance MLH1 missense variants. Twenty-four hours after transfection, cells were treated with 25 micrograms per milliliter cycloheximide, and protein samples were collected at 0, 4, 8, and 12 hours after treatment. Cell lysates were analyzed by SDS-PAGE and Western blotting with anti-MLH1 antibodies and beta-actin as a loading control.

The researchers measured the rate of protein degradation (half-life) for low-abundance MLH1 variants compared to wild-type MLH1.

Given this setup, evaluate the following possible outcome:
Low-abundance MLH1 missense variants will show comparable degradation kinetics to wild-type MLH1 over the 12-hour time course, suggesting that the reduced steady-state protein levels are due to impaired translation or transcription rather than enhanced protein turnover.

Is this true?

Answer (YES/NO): NO